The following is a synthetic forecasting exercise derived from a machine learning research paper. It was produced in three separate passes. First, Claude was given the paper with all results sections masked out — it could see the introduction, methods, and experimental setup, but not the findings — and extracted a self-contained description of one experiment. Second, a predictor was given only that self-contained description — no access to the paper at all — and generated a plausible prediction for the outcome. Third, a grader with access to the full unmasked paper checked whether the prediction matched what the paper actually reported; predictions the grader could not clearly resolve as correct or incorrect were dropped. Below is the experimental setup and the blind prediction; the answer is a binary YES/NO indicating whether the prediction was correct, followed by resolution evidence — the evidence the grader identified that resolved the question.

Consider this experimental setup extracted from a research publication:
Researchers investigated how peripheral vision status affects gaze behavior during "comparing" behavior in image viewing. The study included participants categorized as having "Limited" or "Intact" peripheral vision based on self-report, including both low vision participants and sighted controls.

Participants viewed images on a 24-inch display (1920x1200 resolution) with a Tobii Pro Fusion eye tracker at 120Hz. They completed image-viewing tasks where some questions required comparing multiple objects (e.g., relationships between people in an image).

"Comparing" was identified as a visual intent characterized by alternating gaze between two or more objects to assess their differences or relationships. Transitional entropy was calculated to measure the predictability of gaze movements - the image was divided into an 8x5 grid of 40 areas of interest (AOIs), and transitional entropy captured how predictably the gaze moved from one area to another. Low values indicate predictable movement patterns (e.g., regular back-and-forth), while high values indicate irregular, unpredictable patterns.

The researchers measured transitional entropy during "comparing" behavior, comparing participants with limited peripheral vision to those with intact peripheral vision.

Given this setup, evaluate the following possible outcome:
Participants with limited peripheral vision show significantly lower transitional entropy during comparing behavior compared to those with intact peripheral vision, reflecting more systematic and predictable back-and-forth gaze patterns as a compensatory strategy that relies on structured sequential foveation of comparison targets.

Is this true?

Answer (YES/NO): NO